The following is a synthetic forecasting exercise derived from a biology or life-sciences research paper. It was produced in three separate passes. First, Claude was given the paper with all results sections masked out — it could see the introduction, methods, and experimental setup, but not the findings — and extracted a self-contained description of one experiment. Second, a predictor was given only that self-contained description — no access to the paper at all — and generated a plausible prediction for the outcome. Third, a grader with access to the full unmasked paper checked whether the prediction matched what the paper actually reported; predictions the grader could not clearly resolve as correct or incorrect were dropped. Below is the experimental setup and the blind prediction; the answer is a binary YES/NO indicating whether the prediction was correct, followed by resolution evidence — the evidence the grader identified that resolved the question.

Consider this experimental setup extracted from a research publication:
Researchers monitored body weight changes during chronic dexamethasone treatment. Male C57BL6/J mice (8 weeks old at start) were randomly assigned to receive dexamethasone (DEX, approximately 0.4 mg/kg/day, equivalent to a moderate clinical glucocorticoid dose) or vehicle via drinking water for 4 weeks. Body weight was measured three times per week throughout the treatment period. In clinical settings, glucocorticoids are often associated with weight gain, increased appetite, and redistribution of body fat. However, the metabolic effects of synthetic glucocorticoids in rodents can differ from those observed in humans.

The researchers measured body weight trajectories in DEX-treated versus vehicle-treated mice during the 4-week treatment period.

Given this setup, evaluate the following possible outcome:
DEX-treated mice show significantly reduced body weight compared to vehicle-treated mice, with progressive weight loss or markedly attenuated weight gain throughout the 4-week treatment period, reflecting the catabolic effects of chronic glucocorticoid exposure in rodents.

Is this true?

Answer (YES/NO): YES